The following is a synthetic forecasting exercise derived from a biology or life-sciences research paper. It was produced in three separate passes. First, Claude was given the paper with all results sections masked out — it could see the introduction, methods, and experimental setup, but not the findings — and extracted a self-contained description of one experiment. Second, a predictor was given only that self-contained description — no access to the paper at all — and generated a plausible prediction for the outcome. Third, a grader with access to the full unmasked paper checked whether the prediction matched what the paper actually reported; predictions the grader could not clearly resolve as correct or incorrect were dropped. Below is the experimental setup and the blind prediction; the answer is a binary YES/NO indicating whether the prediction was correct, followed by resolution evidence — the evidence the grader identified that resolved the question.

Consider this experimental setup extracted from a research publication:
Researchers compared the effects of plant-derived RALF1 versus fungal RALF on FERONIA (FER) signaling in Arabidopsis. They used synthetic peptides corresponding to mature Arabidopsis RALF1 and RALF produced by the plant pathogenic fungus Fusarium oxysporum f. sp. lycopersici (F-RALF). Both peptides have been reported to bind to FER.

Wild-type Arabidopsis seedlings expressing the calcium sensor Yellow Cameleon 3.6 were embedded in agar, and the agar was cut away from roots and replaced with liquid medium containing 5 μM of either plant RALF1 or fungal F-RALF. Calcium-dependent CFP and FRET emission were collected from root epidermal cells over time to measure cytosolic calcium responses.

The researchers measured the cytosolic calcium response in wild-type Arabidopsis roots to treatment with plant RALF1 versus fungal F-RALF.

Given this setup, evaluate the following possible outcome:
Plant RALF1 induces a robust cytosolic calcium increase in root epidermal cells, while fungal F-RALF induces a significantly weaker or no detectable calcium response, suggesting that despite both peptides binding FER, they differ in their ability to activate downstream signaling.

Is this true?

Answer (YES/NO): NO